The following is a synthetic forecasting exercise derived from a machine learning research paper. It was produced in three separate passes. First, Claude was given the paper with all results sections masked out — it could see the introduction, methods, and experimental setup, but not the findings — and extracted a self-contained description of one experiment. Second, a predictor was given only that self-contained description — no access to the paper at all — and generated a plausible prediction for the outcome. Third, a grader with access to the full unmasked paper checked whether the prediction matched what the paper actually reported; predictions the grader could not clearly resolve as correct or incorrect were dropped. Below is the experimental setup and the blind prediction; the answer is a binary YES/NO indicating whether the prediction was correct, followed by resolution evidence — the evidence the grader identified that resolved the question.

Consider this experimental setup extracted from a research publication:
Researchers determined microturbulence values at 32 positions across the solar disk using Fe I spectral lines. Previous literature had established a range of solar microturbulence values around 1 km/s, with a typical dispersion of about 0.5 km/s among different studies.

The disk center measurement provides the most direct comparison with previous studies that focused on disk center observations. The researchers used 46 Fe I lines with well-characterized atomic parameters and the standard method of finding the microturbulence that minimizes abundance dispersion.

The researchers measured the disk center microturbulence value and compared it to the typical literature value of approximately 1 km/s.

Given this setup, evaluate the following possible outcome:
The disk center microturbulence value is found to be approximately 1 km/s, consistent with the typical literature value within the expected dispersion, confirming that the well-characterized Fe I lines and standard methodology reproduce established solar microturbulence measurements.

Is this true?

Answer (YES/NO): YES